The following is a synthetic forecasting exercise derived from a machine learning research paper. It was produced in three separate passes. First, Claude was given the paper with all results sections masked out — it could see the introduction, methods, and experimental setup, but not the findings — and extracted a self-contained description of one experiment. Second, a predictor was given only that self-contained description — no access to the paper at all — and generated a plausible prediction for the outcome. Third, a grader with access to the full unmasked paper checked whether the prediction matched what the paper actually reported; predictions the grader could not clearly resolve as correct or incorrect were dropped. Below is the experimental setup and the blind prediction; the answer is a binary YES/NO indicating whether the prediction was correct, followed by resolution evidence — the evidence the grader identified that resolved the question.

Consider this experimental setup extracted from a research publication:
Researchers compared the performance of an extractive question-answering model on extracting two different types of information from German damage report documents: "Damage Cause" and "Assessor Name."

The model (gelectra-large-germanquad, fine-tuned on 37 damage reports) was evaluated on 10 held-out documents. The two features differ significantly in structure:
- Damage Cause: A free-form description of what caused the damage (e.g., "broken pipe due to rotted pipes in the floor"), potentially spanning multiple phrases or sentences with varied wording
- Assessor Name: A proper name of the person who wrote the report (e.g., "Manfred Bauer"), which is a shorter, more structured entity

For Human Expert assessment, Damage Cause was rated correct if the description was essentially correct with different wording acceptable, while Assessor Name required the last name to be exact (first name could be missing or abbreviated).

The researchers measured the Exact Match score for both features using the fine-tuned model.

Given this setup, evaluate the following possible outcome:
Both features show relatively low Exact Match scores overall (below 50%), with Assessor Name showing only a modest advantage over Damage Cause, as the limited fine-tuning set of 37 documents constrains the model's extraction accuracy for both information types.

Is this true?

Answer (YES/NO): NO